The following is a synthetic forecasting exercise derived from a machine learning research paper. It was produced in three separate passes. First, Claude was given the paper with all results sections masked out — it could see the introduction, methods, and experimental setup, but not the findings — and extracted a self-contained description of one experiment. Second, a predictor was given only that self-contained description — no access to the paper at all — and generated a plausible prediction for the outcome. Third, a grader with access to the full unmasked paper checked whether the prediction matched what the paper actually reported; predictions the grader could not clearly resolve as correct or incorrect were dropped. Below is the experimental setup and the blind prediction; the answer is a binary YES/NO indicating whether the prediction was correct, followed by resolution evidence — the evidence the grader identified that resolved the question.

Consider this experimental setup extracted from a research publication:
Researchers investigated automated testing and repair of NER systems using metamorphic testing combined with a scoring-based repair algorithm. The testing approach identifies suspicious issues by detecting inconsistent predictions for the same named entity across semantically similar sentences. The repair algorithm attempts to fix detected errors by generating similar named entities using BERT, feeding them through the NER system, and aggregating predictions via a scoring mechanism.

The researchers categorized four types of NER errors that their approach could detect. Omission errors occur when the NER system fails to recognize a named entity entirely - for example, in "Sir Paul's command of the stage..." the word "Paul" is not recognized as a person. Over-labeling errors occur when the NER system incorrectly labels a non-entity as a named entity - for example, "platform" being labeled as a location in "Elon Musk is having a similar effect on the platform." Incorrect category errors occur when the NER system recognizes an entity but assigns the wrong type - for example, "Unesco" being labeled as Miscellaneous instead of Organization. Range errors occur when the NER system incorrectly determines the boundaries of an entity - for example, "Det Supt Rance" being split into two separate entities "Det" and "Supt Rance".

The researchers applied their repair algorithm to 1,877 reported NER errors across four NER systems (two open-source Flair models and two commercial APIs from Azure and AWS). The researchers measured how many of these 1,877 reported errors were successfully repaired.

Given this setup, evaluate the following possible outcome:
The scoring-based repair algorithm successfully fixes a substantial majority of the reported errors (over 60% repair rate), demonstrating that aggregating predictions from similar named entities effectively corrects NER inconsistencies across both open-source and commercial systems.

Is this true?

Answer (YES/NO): NO